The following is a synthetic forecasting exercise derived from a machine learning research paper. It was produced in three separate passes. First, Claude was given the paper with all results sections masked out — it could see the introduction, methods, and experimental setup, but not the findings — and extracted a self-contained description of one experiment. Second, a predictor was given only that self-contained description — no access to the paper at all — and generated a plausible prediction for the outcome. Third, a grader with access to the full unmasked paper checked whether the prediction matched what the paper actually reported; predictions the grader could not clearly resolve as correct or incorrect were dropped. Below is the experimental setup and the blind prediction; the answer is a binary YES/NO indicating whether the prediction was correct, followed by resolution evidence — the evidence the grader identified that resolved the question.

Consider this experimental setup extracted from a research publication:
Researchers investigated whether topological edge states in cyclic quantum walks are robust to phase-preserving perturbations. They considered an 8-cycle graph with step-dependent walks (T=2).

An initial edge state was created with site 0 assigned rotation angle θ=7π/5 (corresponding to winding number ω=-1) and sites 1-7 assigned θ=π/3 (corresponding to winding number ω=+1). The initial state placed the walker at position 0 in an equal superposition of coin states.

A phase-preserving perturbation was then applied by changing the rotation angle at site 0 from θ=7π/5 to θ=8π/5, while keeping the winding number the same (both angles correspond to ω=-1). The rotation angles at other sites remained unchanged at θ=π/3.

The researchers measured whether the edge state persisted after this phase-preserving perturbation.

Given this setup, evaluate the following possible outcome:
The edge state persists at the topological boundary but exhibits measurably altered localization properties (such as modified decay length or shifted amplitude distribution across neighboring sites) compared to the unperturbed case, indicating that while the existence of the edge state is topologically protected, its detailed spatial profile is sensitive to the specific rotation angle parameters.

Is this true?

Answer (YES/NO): NO